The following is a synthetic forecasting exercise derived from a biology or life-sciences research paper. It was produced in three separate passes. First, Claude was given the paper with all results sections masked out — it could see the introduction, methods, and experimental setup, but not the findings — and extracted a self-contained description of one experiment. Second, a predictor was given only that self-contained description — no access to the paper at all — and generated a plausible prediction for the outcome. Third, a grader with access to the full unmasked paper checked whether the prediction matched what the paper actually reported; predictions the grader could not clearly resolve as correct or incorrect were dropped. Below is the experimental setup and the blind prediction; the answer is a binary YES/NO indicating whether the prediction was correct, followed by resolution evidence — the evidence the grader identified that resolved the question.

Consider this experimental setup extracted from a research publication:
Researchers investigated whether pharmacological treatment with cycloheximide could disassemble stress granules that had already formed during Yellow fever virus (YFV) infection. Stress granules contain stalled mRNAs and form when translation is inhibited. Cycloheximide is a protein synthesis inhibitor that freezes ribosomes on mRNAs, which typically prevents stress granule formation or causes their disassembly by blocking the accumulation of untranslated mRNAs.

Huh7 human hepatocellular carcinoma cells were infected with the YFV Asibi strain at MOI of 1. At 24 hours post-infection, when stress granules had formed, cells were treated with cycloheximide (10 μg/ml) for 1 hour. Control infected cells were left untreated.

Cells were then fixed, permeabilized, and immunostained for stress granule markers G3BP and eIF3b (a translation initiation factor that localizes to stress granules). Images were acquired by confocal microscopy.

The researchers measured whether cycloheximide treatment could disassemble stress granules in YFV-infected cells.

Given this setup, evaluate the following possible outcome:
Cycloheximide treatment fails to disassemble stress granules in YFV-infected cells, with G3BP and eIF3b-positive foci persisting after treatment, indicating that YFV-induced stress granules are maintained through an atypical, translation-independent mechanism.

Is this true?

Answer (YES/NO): NO